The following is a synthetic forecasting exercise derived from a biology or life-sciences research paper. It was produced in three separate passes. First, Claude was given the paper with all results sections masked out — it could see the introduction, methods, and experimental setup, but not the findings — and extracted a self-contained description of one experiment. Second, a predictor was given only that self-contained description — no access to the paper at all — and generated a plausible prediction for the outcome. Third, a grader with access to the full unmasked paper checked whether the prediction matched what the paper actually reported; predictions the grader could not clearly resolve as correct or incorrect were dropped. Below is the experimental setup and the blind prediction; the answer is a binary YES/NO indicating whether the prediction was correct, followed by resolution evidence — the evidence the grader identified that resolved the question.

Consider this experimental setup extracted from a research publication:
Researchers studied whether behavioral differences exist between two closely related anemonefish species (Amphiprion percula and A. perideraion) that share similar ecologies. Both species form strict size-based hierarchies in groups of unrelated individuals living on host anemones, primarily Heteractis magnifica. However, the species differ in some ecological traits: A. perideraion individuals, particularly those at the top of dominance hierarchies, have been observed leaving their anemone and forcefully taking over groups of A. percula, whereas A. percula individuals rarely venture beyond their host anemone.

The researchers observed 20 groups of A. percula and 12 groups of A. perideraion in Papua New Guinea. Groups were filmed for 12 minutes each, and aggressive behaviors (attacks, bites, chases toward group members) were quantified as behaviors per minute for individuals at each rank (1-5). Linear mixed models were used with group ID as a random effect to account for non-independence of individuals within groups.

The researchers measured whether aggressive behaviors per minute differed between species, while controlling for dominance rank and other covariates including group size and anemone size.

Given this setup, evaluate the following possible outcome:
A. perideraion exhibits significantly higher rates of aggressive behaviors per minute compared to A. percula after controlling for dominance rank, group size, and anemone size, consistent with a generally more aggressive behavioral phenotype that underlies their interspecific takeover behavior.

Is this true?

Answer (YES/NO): YES